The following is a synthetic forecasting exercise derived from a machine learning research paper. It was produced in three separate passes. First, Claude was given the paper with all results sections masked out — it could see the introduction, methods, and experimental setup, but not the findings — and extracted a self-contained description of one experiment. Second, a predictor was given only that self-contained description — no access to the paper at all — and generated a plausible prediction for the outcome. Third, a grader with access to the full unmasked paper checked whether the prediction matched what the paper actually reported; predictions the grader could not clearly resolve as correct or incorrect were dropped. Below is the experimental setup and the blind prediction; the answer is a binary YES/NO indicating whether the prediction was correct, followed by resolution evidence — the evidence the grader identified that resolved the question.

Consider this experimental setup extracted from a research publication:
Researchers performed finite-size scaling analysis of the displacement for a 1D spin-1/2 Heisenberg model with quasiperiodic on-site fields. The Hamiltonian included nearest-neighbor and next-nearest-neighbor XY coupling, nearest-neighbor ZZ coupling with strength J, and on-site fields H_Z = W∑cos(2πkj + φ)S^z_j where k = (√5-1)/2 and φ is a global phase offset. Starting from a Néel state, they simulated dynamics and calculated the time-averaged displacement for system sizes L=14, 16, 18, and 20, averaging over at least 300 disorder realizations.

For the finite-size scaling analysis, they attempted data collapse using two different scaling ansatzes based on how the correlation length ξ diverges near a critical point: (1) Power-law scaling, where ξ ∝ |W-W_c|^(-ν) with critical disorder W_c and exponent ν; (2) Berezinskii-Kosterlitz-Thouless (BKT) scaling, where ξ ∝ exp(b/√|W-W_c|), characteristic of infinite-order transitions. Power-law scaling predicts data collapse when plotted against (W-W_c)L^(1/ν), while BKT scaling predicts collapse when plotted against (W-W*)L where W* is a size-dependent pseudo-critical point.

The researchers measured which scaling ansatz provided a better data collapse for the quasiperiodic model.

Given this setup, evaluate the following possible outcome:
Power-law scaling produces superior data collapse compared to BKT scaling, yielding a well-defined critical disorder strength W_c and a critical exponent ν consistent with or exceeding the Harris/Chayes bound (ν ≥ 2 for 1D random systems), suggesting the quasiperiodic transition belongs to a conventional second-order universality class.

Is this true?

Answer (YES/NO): NO